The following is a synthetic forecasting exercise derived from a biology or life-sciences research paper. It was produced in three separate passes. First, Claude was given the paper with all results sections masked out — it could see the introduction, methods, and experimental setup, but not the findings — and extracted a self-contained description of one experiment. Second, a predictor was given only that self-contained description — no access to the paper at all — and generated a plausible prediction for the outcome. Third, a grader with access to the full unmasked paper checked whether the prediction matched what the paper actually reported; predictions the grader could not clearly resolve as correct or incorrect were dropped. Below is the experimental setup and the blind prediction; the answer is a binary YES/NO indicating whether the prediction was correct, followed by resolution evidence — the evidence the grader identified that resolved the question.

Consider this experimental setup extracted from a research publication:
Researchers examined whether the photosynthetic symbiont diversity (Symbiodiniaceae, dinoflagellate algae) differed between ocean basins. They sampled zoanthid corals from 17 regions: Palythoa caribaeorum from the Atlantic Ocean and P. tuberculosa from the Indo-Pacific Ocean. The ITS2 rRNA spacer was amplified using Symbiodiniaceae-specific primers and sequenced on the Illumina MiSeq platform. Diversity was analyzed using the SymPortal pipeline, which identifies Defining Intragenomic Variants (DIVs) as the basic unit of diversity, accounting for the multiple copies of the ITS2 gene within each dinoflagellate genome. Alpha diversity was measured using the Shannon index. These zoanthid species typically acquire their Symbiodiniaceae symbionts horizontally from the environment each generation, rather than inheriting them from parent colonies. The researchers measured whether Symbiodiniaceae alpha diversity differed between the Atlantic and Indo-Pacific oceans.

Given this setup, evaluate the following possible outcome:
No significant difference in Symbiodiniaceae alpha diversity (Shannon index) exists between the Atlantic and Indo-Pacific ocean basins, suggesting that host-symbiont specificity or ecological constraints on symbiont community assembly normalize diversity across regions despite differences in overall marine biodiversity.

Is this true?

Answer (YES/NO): NO